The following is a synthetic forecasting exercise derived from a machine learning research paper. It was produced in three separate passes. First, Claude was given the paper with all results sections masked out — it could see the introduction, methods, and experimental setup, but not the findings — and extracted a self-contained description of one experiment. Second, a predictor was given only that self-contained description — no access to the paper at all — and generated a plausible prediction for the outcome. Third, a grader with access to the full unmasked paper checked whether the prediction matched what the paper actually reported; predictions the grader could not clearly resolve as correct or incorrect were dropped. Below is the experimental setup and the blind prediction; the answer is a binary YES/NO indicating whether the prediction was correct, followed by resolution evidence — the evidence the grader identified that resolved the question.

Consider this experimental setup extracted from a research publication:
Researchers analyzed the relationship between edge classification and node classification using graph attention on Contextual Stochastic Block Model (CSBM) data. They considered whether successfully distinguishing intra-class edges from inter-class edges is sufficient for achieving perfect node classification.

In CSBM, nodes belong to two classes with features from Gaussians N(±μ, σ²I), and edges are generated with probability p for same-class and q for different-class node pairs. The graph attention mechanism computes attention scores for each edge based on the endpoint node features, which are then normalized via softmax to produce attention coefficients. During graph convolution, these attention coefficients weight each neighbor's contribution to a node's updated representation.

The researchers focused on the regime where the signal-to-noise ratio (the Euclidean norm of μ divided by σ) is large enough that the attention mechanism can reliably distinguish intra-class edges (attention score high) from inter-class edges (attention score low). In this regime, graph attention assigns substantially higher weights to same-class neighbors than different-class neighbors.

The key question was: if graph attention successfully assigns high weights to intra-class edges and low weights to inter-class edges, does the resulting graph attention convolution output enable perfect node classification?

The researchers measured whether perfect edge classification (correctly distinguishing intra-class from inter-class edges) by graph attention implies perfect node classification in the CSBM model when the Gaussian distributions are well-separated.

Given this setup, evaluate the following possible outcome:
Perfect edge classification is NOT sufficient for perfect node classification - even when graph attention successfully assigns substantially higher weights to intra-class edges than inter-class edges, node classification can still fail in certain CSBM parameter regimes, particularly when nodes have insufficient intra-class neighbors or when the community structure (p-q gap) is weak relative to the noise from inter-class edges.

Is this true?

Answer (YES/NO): NO